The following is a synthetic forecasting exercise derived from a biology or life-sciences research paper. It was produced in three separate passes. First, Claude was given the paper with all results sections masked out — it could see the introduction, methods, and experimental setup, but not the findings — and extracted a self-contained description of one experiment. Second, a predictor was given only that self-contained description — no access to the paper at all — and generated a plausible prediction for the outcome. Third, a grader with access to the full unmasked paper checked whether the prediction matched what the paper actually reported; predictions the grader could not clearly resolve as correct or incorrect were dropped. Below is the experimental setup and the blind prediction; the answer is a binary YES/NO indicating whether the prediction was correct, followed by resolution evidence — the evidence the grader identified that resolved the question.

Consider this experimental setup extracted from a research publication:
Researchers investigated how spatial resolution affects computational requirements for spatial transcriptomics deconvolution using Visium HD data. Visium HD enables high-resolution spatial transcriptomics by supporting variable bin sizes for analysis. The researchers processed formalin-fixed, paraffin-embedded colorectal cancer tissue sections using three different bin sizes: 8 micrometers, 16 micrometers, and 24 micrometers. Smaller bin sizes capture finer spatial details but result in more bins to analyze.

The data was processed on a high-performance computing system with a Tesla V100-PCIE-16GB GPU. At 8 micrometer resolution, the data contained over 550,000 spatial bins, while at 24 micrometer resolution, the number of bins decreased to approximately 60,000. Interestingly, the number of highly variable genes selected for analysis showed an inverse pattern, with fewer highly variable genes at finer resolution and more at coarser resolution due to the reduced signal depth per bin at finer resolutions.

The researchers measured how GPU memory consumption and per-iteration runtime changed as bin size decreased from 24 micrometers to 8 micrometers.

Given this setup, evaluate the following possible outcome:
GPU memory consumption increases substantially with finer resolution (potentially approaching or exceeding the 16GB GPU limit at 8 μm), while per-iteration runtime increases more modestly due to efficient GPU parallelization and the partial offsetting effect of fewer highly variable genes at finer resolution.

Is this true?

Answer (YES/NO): NO